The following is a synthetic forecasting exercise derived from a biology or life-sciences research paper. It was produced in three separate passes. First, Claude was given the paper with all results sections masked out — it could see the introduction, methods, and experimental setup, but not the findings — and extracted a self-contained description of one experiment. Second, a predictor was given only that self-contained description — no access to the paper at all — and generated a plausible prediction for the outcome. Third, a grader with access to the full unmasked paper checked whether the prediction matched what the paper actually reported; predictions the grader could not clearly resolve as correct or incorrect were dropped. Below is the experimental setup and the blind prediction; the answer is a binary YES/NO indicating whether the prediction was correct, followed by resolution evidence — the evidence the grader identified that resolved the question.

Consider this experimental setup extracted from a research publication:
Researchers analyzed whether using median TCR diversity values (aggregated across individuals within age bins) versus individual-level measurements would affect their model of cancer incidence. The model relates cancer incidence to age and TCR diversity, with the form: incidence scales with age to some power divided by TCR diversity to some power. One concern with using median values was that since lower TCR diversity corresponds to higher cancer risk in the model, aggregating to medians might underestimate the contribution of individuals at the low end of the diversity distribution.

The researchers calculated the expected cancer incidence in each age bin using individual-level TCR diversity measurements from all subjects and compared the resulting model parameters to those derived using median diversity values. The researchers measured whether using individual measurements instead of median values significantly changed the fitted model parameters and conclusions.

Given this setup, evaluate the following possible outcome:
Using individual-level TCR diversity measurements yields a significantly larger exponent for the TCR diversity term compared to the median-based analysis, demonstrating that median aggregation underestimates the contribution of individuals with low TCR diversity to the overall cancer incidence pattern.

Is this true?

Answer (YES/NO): NO